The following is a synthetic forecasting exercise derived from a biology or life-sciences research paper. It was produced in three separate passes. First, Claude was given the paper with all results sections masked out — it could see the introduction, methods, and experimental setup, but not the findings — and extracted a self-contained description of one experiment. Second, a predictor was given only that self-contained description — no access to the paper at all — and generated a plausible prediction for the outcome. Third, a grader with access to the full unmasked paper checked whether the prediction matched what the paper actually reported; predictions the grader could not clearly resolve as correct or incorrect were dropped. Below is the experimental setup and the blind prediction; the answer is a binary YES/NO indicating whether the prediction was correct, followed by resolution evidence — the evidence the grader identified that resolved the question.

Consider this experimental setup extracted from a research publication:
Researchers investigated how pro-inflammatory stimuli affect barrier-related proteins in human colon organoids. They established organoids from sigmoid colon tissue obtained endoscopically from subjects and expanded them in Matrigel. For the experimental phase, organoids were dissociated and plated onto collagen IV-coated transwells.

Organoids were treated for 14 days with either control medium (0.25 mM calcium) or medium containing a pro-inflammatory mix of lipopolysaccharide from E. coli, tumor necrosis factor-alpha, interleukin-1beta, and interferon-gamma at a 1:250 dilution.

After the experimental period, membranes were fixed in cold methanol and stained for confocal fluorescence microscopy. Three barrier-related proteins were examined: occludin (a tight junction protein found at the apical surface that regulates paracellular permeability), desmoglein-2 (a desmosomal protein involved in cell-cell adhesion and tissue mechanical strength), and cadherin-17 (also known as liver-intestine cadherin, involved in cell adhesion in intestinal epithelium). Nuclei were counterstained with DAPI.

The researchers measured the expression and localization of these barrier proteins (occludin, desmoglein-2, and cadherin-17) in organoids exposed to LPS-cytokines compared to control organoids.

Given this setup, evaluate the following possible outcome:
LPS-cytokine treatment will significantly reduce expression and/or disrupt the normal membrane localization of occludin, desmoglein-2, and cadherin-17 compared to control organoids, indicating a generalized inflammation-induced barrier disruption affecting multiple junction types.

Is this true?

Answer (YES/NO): NO